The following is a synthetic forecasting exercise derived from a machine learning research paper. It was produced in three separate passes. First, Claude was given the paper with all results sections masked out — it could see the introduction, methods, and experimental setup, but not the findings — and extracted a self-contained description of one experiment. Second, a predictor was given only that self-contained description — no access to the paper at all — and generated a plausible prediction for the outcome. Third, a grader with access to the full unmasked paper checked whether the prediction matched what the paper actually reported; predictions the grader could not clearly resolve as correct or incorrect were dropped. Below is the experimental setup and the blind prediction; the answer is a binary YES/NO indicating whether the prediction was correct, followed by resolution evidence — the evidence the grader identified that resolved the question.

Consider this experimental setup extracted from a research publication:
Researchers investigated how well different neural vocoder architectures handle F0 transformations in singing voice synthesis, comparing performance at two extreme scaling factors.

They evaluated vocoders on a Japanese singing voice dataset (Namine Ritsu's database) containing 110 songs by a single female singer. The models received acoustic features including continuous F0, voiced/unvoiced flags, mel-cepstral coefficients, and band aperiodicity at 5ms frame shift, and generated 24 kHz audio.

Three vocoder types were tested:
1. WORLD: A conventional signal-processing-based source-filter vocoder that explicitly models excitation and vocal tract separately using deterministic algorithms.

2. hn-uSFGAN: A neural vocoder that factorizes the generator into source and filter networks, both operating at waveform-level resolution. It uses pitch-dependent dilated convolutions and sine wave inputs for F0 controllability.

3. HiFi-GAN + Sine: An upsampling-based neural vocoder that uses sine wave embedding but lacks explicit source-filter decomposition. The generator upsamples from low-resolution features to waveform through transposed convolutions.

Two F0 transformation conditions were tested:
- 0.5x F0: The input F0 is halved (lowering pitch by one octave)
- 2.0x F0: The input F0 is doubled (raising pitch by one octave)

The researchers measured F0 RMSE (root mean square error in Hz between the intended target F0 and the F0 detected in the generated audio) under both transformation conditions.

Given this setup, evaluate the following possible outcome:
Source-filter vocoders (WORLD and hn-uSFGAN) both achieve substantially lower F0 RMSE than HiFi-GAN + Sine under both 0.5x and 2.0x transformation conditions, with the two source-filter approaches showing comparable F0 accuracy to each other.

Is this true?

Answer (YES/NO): NO